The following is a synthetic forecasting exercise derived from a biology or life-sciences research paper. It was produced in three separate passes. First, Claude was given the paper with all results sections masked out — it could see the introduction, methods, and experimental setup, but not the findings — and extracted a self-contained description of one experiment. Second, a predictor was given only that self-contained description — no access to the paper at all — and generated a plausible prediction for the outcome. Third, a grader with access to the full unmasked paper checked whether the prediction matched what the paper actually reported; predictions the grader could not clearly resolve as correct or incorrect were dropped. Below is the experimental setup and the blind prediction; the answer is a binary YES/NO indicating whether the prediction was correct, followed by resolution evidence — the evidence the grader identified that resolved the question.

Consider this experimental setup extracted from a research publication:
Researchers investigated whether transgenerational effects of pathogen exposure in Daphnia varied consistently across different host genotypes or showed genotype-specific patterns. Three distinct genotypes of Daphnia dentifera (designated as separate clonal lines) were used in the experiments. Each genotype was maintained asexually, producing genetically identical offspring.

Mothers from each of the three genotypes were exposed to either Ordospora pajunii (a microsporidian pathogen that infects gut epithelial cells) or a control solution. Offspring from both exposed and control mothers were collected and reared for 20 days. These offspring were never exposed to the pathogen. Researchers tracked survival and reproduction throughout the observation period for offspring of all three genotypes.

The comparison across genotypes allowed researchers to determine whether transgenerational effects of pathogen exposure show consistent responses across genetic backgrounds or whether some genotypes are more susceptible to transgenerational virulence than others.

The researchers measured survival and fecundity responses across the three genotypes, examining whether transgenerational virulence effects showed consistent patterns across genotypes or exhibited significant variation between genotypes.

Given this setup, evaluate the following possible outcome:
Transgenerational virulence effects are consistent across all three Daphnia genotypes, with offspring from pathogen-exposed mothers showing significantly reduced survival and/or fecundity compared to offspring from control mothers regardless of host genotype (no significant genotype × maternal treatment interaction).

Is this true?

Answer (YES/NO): NO